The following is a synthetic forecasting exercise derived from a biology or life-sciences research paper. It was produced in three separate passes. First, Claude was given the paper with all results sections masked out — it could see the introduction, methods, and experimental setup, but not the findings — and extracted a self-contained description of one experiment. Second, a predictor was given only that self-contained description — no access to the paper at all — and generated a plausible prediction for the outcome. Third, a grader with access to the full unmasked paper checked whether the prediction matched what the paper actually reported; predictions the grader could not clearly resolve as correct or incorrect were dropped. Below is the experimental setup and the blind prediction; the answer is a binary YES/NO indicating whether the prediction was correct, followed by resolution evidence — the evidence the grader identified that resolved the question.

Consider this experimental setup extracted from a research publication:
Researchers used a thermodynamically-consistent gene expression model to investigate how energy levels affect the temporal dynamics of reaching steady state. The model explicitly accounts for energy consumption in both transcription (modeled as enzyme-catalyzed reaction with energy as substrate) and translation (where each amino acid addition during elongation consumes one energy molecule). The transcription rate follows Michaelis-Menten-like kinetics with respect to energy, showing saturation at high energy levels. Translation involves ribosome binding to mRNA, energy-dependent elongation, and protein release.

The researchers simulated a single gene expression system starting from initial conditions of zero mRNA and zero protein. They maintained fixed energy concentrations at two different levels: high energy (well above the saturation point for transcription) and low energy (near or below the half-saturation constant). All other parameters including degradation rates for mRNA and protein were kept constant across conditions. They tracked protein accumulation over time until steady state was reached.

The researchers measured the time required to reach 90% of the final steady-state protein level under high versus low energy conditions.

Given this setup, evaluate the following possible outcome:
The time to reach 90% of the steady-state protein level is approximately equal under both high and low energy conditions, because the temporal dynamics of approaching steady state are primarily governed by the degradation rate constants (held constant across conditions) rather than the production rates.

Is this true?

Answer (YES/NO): NO